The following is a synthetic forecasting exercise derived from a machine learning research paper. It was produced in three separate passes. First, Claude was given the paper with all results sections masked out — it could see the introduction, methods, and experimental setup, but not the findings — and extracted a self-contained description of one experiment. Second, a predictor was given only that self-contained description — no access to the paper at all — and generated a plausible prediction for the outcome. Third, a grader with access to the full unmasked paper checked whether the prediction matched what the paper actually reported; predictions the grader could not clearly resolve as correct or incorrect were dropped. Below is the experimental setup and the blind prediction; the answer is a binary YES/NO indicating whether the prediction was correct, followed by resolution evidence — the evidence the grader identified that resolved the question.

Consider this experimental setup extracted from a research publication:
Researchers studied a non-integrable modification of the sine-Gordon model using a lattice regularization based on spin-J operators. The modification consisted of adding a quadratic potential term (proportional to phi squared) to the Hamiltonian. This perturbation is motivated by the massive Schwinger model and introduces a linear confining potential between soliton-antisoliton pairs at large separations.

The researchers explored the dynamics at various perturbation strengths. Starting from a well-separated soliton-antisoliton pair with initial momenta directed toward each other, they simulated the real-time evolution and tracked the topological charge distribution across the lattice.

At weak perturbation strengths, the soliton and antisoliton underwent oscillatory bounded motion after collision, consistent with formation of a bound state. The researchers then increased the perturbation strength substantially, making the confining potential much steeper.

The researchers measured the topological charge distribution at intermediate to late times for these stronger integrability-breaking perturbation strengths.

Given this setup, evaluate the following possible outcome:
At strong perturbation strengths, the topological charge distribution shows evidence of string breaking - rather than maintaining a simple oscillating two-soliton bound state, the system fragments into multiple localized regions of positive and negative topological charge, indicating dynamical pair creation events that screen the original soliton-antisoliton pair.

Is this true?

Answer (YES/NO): YES